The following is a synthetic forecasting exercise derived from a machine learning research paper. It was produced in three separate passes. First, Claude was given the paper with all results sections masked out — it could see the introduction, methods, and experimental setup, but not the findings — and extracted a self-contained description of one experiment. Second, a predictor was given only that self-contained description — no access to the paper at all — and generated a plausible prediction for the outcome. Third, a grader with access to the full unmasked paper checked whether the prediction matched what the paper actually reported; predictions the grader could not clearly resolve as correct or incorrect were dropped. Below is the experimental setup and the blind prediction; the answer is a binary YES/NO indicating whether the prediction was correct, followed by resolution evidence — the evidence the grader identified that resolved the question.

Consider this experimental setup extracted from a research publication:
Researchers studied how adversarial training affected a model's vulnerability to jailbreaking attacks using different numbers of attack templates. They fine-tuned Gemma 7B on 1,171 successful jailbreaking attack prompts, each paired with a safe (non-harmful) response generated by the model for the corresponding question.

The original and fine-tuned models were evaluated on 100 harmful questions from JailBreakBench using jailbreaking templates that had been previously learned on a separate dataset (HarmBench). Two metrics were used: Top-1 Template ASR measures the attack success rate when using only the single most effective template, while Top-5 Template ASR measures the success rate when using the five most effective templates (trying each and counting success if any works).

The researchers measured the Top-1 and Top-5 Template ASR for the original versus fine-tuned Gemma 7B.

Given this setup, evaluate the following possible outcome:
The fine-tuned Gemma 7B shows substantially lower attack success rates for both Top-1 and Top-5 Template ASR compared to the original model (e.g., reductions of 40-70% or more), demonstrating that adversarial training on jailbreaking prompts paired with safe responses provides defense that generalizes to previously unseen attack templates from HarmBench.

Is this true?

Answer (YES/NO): NO